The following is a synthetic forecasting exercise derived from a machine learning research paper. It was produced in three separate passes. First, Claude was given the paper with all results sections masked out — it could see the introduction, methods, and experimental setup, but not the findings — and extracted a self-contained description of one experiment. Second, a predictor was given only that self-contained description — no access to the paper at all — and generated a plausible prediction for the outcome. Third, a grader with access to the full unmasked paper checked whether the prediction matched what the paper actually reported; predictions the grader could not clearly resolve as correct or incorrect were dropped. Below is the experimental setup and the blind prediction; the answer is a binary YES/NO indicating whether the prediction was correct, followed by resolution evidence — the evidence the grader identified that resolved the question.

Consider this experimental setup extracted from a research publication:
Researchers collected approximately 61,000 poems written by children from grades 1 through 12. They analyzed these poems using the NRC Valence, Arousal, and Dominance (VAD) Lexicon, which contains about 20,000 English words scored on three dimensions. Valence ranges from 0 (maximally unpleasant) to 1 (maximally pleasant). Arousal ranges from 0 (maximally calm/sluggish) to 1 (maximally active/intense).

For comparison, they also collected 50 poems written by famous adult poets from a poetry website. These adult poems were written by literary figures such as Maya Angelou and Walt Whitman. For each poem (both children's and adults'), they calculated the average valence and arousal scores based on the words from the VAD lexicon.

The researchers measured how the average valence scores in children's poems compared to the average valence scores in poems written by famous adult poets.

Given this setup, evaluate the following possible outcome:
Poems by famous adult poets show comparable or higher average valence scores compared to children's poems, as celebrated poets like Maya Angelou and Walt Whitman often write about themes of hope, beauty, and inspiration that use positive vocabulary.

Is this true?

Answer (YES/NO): NO